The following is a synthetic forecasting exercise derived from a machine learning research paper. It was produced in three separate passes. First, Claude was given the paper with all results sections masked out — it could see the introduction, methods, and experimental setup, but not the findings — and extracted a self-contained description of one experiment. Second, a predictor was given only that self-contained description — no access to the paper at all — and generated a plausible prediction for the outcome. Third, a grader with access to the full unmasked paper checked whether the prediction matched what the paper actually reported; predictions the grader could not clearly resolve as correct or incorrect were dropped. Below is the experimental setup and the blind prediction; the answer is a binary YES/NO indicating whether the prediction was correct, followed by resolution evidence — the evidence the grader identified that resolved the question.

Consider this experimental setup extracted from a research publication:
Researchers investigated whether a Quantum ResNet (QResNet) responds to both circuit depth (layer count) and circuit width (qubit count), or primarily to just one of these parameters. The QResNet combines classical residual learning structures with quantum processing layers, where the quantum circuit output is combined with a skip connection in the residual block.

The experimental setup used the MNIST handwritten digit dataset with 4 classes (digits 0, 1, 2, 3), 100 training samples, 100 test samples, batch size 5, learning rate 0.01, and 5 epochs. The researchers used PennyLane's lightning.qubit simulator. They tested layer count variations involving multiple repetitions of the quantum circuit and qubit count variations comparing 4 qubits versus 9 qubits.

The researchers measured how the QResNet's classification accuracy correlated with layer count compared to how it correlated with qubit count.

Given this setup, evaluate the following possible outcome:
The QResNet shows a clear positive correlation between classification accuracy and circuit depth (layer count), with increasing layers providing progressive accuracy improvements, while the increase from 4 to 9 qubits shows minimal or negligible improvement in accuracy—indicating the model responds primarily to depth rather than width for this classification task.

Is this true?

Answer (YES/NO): NO